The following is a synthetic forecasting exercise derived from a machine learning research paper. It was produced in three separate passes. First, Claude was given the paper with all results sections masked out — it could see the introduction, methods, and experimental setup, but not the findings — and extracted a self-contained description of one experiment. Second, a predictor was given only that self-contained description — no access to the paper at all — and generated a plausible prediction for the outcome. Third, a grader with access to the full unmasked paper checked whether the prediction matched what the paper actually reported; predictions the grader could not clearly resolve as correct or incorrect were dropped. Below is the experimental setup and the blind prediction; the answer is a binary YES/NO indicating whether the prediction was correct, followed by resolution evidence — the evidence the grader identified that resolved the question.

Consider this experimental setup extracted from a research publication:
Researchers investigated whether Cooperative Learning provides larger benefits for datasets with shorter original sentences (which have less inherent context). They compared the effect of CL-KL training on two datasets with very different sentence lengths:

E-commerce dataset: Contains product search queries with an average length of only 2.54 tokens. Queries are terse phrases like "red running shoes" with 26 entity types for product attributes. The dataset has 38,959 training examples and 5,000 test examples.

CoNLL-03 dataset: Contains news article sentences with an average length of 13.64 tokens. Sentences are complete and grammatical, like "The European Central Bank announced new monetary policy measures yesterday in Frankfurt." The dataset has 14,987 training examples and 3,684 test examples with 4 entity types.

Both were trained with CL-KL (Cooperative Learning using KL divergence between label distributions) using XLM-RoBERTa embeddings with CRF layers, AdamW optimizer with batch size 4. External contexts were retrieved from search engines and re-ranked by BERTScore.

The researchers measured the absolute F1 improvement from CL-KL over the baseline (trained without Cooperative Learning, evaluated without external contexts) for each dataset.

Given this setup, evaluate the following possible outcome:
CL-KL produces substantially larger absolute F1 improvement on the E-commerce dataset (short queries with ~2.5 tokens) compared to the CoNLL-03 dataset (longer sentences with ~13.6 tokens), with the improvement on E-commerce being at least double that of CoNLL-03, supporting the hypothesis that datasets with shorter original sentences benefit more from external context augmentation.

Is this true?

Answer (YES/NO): YES